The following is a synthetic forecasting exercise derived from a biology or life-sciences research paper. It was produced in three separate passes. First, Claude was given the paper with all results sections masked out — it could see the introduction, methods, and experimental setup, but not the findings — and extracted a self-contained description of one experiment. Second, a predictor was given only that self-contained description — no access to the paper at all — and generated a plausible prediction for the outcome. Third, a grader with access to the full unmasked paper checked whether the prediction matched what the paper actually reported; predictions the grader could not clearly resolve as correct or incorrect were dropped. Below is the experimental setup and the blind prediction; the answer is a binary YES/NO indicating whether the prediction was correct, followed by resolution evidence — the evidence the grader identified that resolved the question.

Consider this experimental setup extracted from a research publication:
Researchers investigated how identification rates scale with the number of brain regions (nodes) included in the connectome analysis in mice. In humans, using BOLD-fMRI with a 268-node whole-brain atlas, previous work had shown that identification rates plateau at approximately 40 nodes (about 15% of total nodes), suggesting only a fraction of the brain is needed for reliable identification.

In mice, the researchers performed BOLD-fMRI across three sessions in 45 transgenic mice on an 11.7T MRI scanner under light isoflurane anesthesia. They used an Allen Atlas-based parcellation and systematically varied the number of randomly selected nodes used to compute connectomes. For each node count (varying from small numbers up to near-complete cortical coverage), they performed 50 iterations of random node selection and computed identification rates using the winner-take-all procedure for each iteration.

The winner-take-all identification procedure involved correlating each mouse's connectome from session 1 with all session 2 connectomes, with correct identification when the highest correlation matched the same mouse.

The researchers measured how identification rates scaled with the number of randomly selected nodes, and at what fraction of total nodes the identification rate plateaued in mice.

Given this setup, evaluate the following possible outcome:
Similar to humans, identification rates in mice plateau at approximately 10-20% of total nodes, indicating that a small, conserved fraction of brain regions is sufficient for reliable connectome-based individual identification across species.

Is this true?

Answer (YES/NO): NO